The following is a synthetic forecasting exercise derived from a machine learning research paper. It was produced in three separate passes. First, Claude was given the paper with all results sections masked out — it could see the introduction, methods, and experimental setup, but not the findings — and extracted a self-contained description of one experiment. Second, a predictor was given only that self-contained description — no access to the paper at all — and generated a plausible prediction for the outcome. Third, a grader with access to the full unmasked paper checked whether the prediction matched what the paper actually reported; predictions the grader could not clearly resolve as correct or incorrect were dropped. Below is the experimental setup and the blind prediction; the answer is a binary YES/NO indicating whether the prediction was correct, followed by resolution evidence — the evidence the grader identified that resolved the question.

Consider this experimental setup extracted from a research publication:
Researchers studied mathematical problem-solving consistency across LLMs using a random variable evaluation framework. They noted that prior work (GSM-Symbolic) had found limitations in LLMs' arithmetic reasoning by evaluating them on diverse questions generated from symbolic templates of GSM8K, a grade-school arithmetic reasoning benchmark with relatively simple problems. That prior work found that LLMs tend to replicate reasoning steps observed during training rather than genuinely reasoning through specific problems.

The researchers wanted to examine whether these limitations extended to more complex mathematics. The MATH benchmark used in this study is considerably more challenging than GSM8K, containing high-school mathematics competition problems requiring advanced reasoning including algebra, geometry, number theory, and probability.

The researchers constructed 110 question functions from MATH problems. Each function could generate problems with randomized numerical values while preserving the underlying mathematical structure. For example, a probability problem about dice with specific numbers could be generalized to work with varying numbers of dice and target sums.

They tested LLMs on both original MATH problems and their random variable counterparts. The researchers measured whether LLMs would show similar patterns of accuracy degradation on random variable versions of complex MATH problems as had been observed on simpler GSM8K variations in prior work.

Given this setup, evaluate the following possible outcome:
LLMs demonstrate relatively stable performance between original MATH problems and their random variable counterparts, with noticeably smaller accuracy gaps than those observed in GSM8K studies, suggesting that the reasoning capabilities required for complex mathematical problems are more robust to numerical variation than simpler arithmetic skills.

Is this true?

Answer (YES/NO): NO